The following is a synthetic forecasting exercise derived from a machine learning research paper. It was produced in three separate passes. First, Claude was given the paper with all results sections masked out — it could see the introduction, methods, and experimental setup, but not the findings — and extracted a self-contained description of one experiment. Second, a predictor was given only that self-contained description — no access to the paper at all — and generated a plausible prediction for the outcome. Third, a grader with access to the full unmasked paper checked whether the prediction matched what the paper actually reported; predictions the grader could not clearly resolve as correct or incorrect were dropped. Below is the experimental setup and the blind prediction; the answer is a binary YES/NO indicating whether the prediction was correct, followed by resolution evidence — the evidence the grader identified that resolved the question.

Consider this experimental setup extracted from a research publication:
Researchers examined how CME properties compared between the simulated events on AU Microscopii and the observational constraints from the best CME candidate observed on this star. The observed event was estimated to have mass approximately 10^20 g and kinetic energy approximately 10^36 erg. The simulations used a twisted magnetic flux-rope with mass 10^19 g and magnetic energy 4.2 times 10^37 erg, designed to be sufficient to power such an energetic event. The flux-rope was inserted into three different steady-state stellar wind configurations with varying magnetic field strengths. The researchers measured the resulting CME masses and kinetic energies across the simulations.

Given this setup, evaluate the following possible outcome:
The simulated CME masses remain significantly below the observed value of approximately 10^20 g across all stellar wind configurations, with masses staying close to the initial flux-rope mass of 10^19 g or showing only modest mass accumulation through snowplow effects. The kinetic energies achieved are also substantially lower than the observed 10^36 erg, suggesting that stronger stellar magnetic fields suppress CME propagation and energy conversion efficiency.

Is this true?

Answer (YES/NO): NO